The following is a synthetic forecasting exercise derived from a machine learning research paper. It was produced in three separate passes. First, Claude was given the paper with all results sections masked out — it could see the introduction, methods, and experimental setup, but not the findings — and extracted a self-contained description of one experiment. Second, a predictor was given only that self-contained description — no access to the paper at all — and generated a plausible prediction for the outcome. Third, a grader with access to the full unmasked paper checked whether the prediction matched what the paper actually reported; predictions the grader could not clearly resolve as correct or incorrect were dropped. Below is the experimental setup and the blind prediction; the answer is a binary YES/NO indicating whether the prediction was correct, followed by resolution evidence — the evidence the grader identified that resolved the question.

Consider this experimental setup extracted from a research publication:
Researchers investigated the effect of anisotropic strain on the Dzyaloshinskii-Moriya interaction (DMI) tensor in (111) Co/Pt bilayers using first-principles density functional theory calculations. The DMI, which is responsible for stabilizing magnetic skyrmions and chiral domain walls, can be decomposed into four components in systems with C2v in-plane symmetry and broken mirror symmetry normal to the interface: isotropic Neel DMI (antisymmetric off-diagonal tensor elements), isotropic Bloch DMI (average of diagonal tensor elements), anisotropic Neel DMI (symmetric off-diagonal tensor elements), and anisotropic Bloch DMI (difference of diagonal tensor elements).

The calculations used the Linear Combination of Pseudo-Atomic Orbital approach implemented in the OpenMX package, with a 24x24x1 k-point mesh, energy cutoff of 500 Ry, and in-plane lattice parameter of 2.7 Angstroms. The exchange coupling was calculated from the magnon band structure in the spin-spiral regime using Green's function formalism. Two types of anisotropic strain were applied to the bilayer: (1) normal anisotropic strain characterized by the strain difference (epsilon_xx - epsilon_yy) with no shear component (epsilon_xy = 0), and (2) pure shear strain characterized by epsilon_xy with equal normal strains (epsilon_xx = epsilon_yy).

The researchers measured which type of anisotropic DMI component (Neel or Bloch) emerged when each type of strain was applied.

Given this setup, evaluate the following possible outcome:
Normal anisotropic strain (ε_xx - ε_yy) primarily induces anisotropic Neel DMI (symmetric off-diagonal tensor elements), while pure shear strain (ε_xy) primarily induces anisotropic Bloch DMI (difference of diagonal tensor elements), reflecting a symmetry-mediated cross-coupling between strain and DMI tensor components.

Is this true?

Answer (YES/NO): YES